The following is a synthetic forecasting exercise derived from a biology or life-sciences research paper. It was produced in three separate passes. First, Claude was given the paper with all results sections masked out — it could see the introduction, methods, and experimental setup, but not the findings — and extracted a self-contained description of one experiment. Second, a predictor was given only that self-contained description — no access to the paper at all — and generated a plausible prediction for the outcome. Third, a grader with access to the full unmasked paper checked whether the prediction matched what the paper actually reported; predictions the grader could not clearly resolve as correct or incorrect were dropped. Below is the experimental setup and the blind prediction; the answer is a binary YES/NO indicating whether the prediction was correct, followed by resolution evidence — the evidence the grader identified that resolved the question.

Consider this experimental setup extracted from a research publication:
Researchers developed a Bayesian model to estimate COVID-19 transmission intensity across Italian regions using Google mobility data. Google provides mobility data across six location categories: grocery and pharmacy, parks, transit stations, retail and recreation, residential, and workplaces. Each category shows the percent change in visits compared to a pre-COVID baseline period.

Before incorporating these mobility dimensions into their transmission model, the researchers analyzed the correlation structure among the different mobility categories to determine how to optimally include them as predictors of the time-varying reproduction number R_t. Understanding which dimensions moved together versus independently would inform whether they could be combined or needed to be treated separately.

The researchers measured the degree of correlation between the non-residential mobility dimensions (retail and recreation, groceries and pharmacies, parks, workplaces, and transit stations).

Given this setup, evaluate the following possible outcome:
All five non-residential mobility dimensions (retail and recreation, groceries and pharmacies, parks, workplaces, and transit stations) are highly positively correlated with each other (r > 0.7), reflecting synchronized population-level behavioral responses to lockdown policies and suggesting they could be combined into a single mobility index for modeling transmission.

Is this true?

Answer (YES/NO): NO